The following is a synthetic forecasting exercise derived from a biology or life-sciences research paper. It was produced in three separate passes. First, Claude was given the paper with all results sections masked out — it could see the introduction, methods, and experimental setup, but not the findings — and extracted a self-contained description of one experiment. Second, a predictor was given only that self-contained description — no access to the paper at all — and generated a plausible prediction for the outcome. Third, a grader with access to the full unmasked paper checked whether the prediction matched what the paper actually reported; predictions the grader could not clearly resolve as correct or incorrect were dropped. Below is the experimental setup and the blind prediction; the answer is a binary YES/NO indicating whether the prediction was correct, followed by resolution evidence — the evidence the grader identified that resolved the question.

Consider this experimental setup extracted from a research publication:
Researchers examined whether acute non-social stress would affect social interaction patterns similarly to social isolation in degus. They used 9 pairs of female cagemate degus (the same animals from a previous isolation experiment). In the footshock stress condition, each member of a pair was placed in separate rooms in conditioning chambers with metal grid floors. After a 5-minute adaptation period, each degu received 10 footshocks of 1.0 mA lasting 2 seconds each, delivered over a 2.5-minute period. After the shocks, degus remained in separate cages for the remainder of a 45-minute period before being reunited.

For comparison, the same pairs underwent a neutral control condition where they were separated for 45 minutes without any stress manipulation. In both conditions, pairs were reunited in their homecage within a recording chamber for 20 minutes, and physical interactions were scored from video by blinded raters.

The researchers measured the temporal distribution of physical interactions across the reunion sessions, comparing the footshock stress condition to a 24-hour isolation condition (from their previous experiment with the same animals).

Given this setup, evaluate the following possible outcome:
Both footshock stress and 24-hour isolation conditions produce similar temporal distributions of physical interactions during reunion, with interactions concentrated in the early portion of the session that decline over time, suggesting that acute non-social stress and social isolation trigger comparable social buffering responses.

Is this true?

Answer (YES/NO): YES